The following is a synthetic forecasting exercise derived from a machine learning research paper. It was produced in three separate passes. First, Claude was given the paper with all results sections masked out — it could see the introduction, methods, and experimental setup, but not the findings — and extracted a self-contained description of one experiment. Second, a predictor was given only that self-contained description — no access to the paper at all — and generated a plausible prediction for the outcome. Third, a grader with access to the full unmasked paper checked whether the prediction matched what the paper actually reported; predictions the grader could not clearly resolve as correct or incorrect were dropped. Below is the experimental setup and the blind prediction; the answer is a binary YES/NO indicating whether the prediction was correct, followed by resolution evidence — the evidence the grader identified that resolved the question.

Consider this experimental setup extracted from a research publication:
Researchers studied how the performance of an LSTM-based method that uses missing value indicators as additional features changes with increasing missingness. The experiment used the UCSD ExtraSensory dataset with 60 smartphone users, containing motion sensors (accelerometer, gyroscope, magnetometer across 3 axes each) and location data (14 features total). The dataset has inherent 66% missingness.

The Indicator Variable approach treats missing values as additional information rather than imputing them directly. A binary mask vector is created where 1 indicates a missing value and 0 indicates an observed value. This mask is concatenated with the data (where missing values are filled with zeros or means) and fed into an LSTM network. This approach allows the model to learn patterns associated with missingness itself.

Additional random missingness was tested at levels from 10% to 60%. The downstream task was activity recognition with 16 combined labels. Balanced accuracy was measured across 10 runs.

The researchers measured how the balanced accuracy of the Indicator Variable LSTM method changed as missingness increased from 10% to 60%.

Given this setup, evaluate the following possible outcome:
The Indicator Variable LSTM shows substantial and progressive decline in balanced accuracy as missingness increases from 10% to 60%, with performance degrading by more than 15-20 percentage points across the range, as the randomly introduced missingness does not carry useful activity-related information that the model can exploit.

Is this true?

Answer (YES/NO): NO